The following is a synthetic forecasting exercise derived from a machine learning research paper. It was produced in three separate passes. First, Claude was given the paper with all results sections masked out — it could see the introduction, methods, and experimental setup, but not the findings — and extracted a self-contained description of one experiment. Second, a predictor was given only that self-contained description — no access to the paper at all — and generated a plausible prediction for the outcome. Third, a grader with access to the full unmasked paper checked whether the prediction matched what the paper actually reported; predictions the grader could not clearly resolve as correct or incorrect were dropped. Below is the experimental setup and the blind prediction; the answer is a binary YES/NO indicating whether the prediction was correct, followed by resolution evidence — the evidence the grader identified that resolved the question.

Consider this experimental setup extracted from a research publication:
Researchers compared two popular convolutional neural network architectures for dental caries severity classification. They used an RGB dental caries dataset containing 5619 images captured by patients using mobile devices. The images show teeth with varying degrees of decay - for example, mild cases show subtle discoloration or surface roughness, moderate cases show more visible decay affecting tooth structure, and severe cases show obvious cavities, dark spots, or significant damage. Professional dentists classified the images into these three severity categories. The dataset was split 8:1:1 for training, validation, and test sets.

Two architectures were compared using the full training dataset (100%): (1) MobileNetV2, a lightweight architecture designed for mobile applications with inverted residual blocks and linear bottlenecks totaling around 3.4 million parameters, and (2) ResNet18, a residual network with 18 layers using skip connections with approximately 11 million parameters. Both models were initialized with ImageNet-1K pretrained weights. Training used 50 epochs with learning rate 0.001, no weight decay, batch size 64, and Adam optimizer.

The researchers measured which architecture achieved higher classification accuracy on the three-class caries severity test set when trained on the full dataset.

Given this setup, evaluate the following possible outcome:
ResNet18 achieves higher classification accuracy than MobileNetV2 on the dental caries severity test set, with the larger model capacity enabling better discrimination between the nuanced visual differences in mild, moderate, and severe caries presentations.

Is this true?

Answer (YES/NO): NO